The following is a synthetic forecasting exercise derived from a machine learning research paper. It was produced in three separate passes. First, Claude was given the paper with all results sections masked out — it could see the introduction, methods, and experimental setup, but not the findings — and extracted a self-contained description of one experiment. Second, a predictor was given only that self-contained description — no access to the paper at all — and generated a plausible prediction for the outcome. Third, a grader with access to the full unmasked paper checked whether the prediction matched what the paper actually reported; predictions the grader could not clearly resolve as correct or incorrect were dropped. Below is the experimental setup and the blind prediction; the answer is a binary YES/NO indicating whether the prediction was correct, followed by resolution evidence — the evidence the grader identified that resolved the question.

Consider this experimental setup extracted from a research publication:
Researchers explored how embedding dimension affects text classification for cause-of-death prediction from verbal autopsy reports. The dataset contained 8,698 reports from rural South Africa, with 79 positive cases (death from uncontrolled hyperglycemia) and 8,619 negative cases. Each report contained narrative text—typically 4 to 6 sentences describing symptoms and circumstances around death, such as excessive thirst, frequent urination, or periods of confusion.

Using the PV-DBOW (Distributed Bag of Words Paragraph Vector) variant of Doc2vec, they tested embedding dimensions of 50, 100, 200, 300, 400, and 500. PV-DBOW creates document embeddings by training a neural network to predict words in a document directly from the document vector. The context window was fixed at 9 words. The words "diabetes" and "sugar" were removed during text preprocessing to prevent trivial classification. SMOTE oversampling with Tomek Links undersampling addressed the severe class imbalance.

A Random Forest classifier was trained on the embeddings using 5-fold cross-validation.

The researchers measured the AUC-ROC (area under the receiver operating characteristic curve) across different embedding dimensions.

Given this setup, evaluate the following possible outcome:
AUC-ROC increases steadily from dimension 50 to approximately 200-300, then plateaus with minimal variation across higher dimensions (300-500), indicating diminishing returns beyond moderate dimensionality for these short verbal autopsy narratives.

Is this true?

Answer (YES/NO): NO